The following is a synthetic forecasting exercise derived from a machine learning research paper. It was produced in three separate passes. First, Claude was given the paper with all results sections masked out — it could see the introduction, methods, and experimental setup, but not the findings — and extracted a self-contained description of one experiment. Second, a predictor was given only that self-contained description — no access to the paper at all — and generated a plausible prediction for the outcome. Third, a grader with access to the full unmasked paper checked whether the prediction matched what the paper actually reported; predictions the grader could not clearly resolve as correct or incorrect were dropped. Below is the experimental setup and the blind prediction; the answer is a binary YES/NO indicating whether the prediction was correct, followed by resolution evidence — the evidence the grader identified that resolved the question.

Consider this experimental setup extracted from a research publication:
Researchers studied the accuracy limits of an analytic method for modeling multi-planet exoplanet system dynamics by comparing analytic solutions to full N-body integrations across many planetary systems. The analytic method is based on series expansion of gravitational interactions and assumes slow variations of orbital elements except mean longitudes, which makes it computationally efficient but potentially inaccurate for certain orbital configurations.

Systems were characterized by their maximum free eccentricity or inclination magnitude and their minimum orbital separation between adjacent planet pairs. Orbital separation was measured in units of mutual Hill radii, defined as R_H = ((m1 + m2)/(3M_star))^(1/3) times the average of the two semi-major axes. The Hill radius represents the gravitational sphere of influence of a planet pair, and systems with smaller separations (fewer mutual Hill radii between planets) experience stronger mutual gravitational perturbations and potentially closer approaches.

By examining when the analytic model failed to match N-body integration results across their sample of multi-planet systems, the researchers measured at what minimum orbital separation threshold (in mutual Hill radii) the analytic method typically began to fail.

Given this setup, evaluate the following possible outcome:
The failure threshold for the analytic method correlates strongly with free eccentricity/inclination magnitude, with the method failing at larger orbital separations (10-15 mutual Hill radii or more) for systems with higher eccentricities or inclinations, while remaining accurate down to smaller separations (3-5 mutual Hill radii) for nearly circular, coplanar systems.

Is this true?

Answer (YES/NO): NO